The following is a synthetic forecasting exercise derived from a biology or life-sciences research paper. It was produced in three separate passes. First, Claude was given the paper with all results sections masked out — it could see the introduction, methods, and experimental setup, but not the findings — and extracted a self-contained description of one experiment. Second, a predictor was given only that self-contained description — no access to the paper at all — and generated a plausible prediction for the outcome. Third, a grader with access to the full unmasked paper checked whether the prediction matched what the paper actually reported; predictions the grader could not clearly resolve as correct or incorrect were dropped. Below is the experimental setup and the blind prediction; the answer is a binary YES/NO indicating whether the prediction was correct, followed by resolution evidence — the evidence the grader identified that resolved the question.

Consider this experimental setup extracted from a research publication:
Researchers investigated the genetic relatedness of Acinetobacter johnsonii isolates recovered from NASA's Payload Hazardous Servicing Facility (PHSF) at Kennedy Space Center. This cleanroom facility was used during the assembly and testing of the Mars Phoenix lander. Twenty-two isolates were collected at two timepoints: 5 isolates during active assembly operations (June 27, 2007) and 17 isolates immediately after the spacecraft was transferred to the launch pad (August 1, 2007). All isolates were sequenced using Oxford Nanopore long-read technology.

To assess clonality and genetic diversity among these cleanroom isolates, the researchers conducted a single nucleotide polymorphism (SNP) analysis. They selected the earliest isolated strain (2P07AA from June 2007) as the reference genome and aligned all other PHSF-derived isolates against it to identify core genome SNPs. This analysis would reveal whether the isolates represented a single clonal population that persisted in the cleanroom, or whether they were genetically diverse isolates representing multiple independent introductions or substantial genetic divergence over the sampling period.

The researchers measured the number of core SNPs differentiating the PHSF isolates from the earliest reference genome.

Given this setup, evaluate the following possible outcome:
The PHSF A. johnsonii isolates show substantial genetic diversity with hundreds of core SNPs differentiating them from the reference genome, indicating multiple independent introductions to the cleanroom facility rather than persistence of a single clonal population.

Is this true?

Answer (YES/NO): NO